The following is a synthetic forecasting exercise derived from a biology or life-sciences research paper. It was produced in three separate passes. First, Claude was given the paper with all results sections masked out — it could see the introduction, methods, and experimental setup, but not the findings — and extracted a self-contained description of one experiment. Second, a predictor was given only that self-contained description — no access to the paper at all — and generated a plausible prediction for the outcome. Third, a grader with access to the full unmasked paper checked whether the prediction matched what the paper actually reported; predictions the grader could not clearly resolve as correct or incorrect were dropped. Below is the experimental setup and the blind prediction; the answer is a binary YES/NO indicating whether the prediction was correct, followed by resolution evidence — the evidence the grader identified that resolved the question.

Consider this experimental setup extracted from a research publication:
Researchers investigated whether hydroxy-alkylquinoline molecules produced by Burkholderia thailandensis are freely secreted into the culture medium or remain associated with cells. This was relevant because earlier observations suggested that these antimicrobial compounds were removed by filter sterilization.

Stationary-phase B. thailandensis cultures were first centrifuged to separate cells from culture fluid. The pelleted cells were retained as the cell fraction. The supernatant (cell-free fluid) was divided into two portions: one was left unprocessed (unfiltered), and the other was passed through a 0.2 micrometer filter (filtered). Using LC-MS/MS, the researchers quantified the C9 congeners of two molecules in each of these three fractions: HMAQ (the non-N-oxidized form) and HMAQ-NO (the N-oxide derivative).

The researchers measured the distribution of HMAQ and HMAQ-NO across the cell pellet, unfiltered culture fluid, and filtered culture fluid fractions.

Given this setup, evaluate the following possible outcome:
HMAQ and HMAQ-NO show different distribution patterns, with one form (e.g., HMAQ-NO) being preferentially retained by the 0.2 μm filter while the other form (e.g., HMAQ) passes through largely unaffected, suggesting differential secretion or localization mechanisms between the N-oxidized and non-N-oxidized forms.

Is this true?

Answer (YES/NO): NO